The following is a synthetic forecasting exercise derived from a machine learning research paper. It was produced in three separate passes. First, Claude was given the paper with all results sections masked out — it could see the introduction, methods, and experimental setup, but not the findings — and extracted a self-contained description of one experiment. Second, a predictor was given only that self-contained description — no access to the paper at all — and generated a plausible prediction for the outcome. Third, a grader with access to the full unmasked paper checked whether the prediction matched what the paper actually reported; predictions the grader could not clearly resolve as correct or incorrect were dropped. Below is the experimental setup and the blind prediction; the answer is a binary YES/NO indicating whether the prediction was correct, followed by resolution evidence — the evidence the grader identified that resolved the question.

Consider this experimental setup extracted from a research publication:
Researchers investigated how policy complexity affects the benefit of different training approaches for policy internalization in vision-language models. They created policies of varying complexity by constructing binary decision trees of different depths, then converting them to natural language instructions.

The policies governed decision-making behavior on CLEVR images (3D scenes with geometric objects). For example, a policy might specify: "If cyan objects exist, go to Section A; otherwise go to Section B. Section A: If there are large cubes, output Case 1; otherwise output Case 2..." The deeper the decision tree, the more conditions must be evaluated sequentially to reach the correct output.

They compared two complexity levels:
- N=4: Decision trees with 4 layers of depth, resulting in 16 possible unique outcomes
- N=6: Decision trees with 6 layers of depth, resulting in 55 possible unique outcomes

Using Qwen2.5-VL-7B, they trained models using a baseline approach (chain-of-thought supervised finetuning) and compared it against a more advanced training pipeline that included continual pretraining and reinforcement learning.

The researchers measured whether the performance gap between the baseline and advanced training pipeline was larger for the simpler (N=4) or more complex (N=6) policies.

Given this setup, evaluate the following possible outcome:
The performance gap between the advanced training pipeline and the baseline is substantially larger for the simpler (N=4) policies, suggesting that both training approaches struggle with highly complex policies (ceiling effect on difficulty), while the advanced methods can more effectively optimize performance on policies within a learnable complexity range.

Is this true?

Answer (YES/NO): NO